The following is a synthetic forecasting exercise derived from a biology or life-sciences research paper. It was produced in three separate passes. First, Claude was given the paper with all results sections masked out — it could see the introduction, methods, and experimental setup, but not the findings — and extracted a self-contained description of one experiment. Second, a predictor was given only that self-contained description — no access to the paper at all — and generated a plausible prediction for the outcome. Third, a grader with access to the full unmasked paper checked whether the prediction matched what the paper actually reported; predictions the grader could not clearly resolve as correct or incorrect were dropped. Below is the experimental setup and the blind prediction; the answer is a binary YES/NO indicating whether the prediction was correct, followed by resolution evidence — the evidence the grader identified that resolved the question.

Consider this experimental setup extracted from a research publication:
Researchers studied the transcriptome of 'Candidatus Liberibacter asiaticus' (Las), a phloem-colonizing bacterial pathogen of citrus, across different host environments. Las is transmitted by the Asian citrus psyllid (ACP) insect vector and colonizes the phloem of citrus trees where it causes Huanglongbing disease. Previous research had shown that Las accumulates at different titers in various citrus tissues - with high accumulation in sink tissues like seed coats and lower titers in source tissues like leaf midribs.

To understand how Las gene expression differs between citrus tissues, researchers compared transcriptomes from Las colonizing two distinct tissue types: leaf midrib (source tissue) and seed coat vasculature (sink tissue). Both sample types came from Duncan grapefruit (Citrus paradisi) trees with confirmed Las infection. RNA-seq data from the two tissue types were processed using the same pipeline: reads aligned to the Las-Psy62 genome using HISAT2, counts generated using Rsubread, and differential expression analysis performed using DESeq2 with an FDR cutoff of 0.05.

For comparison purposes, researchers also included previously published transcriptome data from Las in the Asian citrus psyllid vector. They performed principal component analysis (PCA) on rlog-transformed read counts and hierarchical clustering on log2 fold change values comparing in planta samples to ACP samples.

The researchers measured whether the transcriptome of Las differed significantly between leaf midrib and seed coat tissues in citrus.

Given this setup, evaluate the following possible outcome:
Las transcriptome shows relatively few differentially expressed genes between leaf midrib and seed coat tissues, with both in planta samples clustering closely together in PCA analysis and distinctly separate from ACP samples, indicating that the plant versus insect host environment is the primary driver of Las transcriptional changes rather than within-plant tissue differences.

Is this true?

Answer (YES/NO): NO